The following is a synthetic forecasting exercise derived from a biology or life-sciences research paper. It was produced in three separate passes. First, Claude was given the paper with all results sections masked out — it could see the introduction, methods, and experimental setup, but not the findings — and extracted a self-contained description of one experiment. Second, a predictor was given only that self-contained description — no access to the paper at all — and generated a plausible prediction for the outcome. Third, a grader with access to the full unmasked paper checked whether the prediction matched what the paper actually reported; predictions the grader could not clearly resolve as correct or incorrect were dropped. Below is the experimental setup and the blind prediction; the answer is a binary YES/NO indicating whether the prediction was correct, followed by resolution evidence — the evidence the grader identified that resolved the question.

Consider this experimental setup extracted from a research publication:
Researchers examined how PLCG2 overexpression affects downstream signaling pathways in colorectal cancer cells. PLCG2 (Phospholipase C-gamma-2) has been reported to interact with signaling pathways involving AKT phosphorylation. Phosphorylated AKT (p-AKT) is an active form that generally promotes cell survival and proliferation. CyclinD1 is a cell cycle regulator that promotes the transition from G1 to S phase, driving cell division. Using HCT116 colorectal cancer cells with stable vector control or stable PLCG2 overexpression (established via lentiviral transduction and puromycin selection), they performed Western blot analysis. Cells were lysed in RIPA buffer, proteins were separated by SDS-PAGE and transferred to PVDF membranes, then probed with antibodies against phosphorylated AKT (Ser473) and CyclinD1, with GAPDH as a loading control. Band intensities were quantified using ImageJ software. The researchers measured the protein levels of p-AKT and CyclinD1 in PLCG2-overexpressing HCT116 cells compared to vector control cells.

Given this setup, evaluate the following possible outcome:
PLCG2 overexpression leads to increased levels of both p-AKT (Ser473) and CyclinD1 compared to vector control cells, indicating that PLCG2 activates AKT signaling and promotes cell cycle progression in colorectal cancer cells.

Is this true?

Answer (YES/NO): NO